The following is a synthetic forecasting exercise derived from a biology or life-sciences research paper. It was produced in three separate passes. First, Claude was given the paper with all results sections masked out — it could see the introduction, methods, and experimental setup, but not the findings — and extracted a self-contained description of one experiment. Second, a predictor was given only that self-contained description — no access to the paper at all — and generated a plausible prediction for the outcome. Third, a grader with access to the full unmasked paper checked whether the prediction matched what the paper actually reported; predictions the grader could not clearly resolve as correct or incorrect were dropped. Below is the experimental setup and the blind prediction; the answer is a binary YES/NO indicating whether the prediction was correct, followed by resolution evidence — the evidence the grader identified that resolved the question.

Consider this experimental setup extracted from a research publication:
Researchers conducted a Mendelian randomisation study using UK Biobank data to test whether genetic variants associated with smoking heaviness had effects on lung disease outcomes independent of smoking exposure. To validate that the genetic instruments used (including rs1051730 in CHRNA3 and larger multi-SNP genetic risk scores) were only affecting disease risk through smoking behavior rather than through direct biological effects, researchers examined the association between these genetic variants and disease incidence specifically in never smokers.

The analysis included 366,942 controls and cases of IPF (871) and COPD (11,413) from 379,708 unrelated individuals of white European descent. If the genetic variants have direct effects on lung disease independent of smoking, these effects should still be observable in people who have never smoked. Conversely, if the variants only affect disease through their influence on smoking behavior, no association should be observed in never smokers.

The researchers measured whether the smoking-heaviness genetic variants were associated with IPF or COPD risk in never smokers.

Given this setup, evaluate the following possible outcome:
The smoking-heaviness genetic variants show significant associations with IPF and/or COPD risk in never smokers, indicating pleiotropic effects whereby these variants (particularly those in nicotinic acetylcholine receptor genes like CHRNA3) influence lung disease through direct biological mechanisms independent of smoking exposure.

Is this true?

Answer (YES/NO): NO